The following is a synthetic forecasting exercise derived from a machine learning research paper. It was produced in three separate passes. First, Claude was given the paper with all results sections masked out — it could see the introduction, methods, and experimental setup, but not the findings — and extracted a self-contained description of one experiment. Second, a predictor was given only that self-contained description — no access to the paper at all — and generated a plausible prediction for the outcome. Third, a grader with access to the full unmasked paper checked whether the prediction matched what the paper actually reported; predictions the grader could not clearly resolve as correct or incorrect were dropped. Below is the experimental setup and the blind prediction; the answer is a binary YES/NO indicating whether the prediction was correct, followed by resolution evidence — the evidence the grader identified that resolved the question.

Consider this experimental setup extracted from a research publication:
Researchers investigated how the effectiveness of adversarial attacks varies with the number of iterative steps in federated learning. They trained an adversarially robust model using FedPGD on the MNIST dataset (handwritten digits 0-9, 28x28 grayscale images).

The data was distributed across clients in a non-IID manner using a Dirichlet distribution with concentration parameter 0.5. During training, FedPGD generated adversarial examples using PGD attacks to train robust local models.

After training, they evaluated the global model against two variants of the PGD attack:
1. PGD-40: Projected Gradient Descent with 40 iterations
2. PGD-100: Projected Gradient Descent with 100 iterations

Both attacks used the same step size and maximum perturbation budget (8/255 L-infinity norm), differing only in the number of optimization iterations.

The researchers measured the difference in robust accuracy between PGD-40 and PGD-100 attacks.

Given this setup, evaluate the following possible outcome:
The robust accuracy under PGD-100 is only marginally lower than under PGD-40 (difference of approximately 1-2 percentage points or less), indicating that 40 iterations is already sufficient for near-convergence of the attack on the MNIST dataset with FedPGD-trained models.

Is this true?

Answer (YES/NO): NO